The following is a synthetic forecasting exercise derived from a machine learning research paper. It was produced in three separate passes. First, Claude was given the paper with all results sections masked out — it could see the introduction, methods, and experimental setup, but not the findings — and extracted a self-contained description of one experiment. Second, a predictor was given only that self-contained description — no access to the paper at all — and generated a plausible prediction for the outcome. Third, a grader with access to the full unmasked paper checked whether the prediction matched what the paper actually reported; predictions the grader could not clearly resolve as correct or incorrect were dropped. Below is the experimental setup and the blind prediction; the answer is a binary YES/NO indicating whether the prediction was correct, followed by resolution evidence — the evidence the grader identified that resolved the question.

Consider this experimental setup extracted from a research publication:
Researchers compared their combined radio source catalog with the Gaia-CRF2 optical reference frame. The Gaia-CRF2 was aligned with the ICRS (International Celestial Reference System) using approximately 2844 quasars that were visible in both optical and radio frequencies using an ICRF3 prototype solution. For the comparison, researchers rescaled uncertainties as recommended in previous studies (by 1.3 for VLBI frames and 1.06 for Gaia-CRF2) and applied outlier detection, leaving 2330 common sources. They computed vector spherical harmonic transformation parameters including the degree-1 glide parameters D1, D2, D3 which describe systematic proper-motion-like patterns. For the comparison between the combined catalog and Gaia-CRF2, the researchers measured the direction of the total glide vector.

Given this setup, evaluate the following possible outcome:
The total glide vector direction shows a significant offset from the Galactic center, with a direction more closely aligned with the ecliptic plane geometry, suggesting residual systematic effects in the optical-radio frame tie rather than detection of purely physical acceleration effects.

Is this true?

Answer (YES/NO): NO